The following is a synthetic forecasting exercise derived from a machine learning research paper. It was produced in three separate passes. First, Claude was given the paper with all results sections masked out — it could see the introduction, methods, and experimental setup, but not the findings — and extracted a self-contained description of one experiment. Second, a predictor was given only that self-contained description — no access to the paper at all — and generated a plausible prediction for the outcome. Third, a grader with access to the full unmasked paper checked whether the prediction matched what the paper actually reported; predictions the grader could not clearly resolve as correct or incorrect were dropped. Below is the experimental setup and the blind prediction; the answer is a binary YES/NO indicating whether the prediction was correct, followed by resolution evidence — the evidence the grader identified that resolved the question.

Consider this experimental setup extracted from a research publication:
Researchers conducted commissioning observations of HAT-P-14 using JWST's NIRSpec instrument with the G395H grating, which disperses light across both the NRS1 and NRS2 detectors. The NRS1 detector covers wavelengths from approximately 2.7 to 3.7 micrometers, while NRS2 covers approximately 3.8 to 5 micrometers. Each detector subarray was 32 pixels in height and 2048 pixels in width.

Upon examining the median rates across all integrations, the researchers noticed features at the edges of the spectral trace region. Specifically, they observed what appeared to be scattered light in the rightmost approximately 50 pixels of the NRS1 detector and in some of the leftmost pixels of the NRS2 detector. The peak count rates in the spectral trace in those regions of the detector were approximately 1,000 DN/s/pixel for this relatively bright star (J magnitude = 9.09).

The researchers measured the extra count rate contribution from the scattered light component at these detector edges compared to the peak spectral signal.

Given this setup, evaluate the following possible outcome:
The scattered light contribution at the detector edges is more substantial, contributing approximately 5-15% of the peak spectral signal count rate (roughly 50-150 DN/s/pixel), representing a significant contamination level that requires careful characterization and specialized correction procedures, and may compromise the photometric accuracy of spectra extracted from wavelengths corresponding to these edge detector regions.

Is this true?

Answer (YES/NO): NO